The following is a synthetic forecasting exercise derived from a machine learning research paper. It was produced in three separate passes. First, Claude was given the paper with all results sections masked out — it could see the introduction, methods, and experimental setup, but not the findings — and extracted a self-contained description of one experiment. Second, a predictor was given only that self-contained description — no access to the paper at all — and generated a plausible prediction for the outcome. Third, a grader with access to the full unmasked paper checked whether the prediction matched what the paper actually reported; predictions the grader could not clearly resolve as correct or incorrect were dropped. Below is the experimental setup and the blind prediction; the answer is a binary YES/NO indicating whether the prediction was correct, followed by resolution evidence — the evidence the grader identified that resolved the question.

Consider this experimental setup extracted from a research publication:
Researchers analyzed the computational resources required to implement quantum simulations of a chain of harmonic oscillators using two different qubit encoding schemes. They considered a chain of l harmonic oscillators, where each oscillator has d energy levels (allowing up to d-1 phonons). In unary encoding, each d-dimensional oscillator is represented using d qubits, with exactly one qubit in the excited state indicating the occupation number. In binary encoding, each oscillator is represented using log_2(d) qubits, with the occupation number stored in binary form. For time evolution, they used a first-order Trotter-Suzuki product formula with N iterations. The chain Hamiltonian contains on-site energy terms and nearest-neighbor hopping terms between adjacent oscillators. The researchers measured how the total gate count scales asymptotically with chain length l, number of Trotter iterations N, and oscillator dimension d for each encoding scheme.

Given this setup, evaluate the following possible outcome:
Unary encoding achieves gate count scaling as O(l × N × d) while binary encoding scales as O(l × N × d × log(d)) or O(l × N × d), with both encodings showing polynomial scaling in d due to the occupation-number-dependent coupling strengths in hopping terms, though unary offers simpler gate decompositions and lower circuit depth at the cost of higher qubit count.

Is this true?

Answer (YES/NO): NO